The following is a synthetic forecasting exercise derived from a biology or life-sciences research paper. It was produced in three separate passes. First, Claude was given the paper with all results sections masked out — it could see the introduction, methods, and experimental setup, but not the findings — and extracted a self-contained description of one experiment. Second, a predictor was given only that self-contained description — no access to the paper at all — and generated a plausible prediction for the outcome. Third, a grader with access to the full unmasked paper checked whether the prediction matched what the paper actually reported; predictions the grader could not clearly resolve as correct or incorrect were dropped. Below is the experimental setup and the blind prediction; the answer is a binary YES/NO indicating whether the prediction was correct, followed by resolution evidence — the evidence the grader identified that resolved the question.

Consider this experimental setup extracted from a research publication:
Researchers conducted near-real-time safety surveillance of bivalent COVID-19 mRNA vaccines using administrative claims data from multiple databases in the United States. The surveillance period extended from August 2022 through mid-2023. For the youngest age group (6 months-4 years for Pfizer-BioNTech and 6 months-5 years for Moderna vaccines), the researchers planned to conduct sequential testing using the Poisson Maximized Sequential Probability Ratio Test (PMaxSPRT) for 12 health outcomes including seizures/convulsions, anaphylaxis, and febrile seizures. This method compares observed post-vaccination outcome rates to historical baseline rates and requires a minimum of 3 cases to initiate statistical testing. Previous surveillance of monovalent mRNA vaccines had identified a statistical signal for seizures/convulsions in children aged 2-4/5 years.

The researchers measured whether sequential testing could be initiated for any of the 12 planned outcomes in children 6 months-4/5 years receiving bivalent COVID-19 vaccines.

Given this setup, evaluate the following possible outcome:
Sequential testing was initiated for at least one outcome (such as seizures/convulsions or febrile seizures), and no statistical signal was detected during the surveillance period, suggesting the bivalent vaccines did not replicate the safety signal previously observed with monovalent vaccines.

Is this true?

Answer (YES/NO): NO